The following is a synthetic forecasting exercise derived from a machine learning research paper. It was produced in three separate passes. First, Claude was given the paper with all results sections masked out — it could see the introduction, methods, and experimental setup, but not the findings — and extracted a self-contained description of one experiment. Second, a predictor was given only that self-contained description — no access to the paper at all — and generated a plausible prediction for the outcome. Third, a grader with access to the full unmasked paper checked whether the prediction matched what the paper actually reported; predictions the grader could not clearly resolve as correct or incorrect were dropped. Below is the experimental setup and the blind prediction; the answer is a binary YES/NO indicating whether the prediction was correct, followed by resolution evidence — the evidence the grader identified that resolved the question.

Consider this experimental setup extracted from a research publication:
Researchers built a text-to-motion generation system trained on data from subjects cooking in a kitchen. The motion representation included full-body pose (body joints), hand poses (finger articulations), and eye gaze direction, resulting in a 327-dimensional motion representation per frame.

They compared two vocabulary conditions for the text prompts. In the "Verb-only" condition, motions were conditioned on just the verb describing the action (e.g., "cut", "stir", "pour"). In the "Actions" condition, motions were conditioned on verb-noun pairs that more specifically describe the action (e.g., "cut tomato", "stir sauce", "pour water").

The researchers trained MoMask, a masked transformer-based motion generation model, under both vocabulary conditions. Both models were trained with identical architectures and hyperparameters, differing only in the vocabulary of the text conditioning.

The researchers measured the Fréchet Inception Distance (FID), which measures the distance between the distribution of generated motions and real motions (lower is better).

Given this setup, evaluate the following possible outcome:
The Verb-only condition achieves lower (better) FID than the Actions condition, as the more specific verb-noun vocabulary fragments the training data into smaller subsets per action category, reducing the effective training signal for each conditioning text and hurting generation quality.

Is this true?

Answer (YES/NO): NO